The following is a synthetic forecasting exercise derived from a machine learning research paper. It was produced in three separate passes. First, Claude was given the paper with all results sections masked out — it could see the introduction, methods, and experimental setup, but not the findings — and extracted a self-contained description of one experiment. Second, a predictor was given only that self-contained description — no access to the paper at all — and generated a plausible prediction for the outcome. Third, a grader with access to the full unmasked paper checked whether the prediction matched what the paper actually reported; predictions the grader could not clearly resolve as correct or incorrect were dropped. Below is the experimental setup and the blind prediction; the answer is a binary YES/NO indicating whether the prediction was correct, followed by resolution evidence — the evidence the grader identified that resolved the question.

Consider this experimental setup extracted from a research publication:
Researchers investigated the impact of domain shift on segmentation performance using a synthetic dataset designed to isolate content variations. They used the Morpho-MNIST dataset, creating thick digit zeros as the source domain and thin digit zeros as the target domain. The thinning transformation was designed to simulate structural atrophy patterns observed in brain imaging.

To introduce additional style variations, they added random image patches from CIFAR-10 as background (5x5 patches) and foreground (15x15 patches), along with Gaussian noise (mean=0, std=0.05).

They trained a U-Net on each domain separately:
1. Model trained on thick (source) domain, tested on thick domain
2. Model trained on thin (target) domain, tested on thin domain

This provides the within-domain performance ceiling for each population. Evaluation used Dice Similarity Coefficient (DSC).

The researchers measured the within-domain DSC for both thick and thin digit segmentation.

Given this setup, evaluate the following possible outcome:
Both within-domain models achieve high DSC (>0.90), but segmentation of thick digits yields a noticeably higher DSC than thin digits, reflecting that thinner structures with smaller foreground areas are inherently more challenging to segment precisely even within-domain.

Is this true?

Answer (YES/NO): YES